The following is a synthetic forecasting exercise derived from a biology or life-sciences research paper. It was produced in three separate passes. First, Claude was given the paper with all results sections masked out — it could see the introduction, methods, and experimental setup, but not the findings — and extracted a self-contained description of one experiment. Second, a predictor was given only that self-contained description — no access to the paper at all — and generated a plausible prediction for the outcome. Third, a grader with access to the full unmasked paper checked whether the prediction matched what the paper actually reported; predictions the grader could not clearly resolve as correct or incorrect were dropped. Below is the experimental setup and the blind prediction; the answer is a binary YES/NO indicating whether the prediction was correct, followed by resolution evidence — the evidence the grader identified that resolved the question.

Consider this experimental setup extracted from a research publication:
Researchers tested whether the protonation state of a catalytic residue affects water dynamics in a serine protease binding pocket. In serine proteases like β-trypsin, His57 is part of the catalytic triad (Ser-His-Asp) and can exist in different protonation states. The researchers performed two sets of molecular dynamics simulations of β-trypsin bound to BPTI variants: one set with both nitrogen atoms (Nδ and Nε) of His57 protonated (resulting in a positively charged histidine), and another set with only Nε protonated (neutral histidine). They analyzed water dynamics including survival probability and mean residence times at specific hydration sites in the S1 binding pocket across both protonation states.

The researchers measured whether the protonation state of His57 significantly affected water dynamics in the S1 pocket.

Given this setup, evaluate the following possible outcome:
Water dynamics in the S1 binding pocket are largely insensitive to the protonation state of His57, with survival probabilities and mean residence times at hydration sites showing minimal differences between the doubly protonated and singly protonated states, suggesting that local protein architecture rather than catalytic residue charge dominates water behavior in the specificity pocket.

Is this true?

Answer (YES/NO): YES